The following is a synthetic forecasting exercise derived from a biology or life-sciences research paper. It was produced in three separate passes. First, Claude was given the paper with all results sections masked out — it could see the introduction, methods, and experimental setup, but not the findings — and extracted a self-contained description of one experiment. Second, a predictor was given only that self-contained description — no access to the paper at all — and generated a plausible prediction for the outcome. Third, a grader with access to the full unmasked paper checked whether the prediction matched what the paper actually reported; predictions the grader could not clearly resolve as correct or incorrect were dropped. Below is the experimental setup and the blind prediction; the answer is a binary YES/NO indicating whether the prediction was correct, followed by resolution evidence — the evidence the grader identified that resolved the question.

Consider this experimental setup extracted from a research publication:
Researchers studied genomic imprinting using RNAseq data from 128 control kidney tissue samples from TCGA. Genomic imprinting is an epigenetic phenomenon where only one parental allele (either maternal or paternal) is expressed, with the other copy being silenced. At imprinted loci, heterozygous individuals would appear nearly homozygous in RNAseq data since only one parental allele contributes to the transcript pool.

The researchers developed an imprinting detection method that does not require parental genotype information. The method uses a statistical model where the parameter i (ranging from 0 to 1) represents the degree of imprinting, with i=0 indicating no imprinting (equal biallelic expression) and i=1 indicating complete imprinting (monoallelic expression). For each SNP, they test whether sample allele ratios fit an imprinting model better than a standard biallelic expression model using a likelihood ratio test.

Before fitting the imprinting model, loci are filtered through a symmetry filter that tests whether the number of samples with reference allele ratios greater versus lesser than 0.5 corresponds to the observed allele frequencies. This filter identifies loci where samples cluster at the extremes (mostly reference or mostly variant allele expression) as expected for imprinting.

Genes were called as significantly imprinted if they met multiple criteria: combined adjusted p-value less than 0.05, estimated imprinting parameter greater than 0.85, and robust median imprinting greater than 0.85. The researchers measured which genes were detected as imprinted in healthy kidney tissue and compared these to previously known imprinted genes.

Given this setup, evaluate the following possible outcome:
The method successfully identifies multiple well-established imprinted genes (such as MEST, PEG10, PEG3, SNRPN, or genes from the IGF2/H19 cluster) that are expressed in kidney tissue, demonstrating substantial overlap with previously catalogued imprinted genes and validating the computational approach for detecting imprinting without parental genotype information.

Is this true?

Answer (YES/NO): NO